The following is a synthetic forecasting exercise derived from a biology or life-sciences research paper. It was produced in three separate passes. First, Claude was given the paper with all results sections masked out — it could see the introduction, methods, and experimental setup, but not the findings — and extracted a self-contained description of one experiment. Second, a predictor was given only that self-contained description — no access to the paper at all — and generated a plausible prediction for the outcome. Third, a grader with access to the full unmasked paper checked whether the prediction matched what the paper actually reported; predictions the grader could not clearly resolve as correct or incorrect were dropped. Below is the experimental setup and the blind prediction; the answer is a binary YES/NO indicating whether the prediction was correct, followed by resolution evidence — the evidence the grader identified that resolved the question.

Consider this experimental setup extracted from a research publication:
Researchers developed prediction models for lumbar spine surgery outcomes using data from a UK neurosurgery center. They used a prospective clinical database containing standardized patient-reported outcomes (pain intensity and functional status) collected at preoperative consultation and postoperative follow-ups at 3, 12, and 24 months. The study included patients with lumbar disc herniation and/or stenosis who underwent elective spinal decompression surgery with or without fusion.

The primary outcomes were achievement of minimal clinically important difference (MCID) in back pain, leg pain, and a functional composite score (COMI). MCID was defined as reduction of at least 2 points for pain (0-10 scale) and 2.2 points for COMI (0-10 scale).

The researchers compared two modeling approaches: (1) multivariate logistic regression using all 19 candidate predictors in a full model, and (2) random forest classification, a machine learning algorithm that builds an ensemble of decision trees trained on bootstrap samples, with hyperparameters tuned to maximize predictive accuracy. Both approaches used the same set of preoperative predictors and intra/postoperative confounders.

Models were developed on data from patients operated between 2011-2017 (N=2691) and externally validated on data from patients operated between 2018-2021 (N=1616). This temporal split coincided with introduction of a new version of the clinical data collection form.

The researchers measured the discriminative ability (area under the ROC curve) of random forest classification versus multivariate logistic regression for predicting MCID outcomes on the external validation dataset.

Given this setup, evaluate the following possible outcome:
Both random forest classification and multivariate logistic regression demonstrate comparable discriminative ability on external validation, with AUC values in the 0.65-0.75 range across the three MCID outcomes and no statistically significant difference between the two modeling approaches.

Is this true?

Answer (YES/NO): NO